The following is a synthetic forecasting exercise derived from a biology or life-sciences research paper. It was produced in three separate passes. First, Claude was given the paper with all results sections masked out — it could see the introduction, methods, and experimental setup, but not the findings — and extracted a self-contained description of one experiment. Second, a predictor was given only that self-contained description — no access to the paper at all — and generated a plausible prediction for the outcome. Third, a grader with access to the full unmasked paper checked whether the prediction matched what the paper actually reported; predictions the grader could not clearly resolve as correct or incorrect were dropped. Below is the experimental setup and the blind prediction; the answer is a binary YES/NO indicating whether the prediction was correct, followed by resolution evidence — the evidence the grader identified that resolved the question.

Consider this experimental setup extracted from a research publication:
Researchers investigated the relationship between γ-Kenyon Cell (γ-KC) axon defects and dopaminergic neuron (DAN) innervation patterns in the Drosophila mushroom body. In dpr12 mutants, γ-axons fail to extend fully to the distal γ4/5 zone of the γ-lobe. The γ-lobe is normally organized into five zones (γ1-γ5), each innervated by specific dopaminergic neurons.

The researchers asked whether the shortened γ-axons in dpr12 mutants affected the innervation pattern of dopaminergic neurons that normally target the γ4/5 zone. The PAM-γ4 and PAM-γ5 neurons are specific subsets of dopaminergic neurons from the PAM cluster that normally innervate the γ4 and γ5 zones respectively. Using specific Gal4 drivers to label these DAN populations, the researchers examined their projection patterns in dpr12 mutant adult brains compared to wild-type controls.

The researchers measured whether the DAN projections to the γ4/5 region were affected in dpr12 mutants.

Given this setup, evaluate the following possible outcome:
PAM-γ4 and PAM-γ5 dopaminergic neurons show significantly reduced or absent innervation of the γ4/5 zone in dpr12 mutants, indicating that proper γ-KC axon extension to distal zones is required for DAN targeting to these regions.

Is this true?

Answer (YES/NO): YES